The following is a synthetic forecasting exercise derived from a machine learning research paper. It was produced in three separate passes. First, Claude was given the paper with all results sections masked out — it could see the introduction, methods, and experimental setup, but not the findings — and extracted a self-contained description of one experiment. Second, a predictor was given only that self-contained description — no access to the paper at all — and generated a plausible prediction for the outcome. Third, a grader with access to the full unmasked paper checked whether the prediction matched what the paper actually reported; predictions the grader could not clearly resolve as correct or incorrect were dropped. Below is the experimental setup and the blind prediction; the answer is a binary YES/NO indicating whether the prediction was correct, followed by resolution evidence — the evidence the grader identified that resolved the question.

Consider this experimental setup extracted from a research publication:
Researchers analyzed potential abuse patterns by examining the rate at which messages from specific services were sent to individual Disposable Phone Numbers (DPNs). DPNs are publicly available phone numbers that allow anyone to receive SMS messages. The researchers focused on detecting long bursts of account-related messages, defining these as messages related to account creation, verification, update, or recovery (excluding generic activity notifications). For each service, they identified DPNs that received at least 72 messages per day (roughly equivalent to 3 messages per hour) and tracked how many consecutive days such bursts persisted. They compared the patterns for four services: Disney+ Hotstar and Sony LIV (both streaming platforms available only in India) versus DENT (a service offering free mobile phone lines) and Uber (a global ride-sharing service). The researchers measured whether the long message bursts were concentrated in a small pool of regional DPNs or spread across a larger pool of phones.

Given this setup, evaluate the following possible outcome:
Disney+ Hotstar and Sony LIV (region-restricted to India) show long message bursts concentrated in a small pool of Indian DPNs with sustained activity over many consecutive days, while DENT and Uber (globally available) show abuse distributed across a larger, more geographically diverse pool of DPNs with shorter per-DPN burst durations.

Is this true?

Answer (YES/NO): NO